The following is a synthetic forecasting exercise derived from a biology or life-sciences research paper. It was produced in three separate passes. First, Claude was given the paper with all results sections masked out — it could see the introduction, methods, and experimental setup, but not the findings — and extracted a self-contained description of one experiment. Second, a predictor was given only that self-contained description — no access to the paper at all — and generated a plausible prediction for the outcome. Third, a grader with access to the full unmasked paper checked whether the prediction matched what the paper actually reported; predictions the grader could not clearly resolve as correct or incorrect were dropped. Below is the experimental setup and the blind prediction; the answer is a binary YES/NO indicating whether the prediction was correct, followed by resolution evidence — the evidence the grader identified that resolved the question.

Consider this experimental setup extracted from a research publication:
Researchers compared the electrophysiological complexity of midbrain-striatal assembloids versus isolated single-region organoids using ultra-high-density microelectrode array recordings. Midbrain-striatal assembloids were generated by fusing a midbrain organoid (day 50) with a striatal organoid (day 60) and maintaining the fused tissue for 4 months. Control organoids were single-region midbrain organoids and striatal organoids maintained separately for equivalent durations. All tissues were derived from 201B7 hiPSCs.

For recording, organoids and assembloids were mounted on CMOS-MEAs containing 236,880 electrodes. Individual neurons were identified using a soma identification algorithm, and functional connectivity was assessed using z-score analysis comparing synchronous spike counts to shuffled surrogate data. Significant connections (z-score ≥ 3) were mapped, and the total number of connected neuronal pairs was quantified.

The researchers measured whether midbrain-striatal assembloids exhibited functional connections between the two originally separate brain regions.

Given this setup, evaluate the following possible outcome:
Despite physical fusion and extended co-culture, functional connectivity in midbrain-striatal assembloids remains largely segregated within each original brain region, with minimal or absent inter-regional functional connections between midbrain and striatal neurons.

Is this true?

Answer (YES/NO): NO